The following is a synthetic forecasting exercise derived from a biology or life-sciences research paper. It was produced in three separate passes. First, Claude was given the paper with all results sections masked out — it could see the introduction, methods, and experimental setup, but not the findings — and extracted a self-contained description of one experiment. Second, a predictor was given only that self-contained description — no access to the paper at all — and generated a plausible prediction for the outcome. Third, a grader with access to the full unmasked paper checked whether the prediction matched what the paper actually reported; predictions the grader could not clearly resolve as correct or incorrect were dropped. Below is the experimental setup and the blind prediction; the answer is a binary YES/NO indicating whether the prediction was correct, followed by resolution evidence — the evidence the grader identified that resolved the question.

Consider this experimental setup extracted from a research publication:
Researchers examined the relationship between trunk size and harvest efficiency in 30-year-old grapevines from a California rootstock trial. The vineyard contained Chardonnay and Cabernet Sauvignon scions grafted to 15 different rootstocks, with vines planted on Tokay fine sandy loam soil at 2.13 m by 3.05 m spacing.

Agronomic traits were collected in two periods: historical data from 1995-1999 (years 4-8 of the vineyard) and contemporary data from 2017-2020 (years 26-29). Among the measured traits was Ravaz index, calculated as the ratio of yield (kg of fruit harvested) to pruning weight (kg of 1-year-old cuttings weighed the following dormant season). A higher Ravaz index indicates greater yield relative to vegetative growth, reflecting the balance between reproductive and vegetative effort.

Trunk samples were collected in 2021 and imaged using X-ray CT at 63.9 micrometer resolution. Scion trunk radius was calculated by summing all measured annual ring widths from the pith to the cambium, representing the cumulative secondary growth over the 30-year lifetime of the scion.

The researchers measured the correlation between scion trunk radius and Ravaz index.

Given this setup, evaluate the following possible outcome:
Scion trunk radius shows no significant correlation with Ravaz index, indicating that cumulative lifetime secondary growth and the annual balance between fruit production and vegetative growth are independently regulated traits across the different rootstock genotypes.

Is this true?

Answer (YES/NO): NO